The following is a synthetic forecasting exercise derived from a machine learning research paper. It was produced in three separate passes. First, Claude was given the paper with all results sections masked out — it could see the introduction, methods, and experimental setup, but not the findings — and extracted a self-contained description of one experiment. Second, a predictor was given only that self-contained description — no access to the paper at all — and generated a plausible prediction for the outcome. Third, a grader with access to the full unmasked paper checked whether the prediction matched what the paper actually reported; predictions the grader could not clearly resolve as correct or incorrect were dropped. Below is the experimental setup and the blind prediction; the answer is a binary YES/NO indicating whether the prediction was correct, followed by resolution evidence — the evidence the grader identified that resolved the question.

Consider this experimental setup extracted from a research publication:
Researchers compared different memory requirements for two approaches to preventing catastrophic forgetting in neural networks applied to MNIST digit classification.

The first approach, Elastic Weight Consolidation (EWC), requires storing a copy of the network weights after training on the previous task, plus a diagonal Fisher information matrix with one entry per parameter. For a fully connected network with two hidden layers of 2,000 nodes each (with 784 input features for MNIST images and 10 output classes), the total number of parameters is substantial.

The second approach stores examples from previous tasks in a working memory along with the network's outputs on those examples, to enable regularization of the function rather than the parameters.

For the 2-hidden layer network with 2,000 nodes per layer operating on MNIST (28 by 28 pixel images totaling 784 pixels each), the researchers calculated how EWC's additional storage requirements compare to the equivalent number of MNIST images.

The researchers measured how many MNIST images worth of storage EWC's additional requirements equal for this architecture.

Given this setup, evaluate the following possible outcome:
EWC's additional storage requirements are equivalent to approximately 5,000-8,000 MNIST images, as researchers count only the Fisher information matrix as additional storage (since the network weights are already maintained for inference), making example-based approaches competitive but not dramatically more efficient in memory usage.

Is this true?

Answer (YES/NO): NO